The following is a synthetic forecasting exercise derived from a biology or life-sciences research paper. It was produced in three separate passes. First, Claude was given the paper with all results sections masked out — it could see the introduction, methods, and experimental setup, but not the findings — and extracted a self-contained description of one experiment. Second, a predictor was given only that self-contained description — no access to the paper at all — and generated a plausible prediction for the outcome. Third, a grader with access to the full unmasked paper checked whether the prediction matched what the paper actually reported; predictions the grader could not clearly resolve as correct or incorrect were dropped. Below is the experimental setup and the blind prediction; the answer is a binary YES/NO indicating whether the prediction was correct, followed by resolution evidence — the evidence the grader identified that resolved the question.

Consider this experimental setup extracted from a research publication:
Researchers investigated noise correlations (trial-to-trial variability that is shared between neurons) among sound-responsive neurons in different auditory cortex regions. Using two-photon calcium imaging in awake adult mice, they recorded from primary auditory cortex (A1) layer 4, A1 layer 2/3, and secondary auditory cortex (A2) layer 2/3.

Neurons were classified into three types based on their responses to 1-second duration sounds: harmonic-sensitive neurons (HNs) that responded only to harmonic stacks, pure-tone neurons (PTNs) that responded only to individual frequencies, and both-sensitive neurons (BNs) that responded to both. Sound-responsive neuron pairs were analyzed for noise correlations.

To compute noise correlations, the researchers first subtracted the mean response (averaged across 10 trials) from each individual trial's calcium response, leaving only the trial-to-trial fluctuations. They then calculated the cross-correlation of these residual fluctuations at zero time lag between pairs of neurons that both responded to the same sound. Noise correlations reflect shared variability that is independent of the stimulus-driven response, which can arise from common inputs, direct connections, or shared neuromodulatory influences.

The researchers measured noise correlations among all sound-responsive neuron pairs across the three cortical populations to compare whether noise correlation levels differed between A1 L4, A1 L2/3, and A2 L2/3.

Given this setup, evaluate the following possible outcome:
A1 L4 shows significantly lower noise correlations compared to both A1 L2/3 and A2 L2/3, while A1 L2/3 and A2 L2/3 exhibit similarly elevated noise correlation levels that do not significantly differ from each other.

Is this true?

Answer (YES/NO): NO